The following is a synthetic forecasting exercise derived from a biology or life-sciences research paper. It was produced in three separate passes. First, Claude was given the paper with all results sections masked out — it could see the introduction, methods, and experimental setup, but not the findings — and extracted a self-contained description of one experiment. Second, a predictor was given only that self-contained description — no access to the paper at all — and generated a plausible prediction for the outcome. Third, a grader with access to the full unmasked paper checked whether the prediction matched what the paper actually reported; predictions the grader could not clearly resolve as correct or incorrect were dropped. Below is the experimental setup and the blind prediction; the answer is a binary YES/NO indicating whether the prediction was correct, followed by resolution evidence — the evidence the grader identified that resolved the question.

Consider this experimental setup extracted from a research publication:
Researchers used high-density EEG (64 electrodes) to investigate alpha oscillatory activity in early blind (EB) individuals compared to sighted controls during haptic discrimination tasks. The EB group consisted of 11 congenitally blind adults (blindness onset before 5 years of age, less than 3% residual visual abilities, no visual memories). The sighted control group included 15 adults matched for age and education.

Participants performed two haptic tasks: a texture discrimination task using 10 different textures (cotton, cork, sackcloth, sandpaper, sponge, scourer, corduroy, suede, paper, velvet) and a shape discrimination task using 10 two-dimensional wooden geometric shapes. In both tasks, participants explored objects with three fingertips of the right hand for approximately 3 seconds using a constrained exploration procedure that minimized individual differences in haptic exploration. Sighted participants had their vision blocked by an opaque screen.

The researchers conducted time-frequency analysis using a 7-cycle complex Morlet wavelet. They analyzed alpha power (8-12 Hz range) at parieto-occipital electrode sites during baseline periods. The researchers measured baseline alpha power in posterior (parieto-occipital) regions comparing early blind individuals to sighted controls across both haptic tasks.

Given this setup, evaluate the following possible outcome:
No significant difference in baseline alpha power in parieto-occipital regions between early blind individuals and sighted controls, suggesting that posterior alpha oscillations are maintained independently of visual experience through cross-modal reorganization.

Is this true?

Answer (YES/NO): NO